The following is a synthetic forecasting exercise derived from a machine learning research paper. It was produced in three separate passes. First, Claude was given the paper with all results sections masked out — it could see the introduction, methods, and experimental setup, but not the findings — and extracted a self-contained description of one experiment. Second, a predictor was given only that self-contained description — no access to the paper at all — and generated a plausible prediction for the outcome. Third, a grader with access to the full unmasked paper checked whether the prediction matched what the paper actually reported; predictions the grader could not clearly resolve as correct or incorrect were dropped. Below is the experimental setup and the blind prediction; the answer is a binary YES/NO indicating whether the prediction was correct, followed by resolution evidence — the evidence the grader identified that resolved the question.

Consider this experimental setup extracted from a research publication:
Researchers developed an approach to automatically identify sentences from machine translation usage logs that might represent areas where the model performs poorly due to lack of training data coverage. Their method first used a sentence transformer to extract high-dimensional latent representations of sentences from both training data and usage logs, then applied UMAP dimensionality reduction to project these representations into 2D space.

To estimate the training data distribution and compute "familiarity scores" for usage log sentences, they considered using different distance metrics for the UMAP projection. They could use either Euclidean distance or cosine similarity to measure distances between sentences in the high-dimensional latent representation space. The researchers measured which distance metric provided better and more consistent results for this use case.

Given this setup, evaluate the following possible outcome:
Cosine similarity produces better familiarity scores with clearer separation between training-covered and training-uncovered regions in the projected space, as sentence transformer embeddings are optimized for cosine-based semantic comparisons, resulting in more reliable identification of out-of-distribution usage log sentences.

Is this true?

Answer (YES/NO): NO